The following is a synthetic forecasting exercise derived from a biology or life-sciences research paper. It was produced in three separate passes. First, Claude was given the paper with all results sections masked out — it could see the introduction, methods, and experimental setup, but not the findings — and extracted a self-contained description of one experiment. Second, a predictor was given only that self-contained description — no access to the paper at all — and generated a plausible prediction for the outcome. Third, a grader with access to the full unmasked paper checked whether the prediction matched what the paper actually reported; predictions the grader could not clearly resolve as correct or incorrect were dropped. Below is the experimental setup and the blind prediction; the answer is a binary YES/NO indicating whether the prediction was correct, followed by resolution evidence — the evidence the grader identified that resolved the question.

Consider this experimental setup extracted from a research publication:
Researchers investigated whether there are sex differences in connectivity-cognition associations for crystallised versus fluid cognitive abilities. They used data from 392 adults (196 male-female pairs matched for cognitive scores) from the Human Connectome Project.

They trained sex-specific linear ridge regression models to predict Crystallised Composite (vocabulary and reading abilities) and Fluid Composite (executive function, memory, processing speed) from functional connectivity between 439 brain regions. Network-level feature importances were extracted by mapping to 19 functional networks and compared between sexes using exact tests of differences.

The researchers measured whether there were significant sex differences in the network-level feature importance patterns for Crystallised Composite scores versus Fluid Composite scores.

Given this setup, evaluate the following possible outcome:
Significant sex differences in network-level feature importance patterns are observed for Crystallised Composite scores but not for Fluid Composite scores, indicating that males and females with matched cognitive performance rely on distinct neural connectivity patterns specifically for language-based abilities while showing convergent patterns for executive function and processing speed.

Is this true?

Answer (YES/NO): NO